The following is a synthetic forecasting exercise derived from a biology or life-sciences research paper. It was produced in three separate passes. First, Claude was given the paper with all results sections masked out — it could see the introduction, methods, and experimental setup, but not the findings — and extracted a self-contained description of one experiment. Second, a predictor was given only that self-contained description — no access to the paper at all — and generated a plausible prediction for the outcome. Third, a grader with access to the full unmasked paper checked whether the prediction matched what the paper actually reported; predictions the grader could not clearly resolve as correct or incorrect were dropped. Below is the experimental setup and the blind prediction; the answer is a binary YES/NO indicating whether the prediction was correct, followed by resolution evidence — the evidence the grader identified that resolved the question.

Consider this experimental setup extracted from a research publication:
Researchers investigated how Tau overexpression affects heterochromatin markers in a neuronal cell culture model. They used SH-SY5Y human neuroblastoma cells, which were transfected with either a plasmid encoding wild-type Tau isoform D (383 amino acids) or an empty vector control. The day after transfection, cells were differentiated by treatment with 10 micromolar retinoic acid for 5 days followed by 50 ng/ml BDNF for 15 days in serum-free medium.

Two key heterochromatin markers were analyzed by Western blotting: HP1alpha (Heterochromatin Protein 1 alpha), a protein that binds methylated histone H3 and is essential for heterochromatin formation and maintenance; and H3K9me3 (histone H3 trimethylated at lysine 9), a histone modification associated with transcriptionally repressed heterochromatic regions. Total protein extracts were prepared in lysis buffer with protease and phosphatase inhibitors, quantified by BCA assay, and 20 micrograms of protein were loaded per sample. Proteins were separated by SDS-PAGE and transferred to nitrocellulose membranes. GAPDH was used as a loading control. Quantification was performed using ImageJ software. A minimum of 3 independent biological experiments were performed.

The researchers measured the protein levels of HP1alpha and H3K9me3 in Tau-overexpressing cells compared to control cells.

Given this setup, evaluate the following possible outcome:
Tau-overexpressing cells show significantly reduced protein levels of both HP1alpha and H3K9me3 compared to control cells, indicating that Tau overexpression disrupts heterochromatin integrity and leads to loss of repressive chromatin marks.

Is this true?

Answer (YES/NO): YES